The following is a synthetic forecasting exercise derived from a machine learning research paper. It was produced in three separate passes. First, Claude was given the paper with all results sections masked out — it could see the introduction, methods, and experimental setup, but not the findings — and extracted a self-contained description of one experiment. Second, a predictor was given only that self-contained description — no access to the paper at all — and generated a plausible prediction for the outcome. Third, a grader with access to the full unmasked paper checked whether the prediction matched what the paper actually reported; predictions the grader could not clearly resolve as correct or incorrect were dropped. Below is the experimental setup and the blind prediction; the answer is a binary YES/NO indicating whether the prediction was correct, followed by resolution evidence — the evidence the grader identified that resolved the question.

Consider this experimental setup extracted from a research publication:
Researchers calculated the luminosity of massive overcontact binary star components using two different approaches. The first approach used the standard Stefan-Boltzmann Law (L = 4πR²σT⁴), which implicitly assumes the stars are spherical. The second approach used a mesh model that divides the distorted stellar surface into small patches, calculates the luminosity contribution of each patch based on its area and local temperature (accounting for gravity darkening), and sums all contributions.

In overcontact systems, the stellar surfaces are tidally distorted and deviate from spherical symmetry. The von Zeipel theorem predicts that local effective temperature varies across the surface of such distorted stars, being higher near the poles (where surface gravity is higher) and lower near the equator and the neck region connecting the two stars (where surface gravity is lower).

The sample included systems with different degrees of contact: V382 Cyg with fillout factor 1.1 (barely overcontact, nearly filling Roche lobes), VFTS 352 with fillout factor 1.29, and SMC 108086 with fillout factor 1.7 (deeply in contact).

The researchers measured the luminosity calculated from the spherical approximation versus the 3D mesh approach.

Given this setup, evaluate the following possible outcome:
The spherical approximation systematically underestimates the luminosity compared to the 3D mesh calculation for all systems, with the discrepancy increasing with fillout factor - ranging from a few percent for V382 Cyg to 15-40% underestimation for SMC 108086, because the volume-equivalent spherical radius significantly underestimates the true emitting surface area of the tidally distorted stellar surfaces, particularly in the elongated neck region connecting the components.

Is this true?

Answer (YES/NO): NO